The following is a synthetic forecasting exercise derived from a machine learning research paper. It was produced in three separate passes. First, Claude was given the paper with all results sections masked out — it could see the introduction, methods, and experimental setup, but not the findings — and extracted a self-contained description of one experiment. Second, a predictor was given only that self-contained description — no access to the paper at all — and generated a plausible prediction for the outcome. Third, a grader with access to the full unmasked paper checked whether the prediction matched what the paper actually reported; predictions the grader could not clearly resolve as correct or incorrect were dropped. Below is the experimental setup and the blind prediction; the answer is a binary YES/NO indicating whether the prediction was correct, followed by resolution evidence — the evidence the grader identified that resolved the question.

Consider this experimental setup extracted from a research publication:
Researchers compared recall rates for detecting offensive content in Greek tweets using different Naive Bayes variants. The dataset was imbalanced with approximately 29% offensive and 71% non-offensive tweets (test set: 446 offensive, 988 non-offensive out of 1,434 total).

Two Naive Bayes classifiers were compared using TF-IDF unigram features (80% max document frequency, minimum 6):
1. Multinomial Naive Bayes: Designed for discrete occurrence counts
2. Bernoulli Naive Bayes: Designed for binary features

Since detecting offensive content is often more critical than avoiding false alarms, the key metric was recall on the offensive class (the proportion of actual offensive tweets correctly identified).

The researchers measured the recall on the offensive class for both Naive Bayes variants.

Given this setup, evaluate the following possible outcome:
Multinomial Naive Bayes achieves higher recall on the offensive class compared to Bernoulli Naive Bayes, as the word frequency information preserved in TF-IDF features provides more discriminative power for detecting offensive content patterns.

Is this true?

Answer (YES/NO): NO